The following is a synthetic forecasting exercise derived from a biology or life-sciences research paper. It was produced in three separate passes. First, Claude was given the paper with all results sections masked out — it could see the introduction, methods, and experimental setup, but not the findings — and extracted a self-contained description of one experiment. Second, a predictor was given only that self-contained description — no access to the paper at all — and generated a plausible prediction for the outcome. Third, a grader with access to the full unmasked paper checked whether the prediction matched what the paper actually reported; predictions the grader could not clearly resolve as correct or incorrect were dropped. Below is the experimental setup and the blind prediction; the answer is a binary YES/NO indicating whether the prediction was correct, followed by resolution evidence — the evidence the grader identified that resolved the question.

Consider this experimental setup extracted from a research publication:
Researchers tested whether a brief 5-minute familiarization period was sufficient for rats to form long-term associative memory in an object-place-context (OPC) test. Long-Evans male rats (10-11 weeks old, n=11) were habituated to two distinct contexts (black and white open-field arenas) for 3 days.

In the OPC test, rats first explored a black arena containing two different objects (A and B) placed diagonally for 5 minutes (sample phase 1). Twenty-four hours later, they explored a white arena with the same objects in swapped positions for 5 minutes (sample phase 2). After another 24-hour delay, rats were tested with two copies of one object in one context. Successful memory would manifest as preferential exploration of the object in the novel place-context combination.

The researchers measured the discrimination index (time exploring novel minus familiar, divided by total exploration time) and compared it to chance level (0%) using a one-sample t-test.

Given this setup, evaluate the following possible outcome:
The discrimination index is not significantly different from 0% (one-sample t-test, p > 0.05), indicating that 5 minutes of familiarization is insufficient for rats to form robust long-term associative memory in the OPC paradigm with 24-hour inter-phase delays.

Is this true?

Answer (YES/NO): YES